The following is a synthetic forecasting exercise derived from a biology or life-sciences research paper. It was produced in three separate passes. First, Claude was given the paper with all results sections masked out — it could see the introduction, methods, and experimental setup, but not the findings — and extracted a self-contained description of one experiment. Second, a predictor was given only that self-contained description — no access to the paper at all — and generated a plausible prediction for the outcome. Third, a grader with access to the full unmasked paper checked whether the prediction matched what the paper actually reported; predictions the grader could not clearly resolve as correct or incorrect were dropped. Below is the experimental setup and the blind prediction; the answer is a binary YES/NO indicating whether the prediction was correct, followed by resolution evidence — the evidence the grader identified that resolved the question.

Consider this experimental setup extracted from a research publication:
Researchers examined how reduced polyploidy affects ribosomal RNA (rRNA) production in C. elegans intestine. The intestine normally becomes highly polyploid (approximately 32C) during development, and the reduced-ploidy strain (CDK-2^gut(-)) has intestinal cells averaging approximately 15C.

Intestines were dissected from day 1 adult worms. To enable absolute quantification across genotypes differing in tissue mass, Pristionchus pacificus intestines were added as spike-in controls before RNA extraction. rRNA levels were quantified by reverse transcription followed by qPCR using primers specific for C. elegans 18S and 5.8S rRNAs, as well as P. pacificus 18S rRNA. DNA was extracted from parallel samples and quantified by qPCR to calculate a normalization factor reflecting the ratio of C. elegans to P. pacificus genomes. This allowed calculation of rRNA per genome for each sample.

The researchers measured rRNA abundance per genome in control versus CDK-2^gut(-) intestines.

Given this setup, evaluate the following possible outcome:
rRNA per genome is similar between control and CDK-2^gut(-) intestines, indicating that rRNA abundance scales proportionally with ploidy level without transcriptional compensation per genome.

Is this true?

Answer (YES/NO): NO